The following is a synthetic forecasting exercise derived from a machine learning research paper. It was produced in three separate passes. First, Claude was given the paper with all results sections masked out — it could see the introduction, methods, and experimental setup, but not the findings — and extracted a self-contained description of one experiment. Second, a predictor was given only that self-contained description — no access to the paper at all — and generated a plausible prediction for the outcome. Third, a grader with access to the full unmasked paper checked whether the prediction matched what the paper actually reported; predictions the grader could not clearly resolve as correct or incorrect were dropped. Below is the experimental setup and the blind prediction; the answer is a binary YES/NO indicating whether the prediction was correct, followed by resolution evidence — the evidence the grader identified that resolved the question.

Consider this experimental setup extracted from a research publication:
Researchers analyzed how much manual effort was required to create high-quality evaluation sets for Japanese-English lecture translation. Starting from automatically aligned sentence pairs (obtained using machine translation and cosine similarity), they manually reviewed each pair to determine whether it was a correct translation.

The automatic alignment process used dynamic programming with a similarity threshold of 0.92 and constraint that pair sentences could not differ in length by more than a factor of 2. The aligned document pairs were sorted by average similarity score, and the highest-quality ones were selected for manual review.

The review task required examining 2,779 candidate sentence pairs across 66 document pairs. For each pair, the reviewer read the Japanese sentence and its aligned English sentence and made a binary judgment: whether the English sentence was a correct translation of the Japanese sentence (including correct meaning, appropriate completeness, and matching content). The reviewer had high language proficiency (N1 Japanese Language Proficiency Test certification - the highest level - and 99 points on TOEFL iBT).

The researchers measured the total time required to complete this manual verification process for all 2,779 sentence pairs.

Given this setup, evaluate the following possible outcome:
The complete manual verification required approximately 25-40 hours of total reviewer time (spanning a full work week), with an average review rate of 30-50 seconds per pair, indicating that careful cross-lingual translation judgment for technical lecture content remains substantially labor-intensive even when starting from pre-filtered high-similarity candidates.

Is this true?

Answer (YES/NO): NO